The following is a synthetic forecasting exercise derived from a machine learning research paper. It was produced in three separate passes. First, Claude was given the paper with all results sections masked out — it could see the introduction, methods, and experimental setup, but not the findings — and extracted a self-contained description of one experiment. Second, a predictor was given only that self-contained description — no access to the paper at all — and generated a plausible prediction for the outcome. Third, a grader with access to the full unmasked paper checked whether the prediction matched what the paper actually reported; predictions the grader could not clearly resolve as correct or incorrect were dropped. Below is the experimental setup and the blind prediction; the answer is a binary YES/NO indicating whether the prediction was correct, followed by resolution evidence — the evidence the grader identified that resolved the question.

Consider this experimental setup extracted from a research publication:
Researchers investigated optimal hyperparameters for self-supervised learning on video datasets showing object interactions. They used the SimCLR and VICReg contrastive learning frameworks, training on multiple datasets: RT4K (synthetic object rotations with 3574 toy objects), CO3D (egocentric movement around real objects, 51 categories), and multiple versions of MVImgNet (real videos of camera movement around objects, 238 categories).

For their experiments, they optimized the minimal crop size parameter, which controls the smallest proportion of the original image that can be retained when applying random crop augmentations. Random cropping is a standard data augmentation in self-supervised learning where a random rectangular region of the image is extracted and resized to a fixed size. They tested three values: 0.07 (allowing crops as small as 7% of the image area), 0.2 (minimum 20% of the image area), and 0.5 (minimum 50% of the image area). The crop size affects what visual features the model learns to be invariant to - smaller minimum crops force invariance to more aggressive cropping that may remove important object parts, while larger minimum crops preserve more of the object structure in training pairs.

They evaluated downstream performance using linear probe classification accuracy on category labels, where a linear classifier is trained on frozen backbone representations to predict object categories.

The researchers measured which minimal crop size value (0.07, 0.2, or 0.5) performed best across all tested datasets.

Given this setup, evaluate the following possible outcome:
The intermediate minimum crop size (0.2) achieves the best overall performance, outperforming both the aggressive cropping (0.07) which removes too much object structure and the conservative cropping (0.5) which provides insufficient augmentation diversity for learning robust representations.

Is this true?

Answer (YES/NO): YES